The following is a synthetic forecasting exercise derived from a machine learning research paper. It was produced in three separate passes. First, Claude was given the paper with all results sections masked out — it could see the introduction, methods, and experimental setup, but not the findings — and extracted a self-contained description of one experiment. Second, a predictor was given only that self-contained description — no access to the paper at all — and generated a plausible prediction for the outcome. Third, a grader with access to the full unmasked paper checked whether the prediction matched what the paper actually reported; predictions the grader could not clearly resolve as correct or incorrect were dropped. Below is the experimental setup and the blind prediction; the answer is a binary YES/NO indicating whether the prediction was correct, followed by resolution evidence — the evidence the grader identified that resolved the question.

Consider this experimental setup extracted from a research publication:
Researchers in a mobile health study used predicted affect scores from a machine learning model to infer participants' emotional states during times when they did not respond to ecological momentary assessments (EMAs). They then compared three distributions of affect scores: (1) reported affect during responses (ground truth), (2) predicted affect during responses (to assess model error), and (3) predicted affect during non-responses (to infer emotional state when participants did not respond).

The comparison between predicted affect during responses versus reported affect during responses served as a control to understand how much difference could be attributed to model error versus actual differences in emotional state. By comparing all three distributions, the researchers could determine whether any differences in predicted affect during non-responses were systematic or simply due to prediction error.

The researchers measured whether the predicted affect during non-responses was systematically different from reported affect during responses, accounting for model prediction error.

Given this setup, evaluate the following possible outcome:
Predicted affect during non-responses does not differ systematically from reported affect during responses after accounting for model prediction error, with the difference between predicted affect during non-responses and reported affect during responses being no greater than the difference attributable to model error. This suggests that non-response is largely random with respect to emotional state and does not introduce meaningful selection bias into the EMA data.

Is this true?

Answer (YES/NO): NO